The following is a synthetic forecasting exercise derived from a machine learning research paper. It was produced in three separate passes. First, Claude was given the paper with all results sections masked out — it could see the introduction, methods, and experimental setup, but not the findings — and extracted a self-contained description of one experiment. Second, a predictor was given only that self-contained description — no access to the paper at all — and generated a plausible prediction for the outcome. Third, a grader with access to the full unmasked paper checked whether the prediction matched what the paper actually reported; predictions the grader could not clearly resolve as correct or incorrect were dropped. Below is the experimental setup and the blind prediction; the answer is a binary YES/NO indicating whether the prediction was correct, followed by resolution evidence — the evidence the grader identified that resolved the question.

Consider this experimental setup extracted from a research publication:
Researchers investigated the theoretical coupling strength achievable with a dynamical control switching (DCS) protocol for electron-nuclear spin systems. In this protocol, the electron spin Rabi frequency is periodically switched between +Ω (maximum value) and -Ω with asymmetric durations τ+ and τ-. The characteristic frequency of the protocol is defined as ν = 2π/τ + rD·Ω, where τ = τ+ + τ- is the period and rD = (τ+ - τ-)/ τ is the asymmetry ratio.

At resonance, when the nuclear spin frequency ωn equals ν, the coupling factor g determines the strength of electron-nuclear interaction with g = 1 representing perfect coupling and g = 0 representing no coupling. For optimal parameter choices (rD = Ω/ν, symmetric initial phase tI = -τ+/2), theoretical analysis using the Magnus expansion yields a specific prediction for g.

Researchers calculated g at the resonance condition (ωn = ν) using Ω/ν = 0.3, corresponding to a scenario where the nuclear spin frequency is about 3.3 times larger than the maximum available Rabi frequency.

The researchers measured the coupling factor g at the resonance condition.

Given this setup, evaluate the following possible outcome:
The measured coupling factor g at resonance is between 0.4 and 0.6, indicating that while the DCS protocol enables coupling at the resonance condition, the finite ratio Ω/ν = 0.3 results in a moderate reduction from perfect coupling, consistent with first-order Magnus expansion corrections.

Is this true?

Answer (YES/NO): NO